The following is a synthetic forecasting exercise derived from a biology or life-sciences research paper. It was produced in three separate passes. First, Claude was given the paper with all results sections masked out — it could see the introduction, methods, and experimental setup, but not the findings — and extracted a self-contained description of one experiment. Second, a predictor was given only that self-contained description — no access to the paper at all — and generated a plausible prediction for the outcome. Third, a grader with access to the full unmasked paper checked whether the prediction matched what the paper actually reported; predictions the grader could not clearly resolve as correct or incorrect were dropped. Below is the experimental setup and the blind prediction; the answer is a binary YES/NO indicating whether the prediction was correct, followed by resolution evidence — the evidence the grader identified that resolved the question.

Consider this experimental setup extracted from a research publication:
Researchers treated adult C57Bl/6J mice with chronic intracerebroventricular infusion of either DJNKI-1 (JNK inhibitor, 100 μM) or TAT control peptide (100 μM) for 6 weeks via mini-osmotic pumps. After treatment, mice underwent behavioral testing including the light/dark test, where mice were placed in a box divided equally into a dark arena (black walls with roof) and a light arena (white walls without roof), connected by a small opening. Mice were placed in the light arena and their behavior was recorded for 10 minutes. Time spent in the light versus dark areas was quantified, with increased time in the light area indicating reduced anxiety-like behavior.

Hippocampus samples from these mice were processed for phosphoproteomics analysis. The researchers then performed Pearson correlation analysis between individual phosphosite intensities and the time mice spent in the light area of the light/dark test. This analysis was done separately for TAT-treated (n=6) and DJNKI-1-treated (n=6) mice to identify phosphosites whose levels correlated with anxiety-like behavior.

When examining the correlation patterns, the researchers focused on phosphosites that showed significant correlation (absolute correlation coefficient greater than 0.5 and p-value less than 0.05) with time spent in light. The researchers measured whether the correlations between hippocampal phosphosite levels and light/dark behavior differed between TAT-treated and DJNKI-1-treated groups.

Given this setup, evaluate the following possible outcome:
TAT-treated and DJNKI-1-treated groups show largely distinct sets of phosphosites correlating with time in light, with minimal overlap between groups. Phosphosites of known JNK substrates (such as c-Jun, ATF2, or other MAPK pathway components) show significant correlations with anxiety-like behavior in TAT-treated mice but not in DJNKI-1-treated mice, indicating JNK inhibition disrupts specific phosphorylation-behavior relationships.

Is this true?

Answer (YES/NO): NO